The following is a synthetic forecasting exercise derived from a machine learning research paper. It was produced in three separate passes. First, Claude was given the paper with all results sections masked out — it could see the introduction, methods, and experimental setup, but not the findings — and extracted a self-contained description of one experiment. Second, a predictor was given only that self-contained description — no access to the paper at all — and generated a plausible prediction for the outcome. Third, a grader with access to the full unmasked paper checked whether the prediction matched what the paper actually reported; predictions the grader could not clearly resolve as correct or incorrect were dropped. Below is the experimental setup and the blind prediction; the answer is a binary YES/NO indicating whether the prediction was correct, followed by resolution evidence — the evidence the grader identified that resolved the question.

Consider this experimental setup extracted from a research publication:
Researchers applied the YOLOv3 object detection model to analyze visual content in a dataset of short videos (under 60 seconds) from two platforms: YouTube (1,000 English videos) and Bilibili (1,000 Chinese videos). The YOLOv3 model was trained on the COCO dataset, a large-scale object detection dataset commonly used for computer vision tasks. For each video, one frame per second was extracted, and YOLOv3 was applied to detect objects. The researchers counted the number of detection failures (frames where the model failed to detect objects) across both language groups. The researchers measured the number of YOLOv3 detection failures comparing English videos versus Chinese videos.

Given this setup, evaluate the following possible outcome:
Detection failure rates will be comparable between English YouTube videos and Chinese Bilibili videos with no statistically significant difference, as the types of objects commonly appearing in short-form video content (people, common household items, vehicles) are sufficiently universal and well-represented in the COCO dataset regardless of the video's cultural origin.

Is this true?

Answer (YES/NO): NO